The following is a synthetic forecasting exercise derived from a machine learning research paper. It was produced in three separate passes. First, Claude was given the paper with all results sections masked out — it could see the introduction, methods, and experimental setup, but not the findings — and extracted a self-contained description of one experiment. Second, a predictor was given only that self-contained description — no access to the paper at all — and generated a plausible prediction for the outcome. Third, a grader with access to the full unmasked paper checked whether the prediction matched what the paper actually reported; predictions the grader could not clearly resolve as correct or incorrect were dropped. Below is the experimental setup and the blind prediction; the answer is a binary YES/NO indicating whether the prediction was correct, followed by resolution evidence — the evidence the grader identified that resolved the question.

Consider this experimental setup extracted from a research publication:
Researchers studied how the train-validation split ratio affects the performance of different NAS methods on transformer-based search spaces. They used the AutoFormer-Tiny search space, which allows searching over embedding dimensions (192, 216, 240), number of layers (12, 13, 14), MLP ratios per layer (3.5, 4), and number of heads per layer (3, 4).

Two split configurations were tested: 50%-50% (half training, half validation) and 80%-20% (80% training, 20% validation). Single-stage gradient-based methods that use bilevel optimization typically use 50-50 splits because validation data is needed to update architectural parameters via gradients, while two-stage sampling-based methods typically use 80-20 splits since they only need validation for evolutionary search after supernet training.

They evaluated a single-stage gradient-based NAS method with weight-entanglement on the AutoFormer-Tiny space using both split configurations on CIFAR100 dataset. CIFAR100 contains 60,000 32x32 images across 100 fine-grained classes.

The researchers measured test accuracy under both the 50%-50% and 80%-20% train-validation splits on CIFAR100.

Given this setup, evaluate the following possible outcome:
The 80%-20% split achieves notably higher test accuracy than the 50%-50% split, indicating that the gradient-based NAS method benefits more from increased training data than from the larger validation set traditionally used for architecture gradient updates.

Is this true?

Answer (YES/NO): NO